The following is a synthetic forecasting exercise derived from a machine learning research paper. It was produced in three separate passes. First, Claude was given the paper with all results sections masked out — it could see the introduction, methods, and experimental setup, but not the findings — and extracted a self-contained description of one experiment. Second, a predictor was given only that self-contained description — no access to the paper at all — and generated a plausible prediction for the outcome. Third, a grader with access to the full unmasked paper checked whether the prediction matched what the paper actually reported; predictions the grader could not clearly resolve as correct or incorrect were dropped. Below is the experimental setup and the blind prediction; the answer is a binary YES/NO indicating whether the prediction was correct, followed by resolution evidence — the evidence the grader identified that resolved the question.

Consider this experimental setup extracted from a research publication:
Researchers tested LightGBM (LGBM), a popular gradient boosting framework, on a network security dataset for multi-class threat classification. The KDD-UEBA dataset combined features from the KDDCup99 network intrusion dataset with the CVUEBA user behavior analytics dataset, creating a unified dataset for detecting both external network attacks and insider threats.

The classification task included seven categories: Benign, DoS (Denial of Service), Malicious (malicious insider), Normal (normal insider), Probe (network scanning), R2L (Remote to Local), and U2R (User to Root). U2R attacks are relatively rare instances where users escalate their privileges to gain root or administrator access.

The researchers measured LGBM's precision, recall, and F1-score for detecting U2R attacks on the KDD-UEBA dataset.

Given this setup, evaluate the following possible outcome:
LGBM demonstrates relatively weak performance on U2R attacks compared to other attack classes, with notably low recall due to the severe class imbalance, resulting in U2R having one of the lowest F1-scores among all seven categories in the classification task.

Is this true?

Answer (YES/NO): YES